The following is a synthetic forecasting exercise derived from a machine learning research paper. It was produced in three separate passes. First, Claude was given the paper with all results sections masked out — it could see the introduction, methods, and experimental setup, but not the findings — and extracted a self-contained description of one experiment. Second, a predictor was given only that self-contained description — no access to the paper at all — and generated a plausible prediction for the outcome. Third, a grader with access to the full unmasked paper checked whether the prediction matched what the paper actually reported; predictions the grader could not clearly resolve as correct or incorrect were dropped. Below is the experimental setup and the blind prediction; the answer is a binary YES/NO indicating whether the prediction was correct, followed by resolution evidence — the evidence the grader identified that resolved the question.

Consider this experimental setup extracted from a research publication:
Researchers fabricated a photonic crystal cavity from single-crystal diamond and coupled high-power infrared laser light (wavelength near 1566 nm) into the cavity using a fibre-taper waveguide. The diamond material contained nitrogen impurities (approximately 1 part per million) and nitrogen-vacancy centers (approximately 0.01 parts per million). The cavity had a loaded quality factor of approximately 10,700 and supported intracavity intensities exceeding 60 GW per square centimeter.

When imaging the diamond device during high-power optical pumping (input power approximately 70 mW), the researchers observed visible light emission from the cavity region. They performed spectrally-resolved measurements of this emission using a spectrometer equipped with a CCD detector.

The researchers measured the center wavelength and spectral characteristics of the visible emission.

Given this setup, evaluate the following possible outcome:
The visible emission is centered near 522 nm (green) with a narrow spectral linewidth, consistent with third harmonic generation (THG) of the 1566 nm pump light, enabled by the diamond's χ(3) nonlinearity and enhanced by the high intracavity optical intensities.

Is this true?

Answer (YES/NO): YES